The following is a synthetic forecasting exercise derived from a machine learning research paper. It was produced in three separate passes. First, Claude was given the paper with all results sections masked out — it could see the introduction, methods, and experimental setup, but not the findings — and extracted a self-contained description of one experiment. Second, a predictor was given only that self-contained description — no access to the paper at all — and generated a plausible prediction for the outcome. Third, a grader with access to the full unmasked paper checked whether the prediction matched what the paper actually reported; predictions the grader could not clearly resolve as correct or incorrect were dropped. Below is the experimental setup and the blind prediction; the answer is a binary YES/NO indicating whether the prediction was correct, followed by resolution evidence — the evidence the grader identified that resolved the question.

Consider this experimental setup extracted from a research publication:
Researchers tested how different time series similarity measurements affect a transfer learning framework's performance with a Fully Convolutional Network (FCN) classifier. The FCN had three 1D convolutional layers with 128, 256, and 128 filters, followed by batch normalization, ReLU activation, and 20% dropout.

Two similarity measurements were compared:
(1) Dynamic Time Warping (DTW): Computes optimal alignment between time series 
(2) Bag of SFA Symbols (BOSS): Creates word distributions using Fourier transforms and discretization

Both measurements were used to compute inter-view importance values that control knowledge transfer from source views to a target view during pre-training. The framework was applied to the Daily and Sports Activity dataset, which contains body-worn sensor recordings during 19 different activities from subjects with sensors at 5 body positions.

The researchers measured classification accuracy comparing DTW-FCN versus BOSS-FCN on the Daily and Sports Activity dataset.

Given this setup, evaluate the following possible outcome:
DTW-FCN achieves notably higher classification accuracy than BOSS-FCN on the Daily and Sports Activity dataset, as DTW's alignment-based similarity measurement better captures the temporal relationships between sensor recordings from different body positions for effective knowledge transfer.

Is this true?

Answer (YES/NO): NO